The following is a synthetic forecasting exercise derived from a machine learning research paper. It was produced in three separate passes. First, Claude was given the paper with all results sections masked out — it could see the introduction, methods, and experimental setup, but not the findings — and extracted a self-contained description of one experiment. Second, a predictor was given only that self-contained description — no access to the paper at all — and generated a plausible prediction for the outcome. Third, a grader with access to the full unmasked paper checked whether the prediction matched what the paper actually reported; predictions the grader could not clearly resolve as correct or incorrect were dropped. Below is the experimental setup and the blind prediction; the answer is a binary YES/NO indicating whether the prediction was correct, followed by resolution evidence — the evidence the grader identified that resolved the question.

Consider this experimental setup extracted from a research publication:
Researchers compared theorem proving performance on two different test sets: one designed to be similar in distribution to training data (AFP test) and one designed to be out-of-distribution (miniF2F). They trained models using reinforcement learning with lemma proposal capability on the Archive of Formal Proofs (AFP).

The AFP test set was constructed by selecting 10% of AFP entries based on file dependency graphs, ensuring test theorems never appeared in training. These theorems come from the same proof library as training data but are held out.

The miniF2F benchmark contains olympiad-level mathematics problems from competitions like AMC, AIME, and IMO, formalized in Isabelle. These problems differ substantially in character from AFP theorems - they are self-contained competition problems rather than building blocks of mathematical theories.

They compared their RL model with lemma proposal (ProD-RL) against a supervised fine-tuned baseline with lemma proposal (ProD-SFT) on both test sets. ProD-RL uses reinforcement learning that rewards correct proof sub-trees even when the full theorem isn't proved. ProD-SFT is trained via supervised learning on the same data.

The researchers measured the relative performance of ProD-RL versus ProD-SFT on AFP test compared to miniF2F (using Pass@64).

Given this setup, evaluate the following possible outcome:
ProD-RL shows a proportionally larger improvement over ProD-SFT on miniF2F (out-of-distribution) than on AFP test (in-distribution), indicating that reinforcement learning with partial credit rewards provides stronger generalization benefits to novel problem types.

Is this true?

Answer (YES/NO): NO